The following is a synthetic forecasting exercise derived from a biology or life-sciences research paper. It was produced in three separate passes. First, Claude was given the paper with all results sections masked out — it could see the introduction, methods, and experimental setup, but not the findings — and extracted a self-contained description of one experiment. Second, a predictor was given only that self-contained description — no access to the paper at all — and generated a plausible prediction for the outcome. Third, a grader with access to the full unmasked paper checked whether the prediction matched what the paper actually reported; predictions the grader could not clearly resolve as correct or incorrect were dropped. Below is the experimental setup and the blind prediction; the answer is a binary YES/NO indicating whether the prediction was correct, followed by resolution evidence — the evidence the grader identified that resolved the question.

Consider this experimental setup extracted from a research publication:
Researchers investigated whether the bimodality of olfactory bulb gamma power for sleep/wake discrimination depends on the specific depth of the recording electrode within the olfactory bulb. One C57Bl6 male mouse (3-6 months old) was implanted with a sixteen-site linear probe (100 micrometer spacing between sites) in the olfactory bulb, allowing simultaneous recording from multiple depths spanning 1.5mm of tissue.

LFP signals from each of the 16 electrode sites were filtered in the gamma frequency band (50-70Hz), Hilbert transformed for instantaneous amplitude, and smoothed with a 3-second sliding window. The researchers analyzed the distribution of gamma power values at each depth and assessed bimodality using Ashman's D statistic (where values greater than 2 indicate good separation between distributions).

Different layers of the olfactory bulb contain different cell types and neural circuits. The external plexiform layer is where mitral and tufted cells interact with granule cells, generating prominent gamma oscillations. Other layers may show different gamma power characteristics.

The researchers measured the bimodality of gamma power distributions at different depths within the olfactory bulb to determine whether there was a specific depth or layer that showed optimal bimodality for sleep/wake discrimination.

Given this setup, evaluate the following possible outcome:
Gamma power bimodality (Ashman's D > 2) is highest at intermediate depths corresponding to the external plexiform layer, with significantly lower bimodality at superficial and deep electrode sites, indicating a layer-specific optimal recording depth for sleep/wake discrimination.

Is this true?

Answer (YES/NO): NO